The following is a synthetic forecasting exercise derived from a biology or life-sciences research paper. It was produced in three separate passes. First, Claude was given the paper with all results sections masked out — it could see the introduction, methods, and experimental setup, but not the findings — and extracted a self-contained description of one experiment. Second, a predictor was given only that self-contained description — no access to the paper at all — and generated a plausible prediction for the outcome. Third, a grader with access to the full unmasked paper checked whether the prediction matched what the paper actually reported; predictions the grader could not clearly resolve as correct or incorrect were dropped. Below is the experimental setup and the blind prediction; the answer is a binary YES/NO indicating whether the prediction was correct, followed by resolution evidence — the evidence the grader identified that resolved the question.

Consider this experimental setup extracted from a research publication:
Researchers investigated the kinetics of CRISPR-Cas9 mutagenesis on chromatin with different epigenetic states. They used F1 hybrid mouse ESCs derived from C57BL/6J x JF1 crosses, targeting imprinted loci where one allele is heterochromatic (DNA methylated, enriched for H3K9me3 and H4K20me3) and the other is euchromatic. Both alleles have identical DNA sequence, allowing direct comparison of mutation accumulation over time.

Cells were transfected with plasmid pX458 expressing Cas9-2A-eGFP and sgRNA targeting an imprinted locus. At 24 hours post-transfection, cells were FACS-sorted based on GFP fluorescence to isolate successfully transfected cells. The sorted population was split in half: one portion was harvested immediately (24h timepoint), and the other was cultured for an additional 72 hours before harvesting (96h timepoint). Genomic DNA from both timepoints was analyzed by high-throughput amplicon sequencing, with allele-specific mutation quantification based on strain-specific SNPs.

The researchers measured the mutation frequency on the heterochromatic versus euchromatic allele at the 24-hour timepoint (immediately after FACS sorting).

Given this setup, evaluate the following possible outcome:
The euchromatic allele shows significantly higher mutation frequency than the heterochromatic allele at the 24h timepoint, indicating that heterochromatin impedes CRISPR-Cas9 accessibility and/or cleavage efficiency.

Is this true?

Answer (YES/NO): YES